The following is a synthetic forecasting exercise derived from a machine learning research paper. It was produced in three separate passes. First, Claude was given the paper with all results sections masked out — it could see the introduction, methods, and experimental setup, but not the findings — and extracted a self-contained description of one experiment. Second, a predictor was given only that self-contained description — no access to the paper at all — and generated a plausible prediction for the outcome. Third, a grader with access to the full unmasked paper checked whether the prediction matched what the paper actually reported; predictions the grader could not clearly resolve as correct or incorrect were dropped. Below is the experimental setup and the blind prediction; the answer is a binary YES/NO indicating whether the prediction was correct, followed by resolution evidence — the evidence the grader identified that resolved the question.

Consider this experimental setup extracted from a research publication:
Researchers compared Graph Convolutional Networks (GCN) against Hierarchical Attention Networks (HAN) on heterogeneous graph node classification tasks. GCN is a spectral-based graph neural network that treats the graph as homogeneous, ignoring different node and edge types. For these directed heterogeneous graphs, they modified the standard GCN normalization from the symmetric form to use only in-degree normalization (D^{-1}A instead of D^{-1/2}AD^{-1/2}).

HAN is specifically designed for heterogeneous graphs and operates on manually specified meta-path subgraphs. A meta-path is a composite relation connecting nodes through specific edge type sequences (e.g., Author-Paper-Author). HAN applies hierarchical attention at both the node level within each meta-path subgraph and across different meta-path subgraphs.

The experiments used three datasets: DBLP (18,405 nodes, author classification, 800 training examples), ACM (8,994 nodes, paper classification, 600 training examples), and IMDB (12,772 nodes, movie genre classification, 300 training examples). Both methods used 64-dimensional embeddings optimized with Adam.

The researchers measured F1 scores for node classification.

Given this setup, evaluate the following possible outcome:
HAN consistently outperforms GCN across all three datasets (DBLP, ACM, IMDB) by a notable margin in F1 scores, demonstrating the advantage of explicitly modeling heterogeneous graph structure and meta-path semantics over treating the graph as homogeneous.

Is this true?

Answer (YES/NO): NO